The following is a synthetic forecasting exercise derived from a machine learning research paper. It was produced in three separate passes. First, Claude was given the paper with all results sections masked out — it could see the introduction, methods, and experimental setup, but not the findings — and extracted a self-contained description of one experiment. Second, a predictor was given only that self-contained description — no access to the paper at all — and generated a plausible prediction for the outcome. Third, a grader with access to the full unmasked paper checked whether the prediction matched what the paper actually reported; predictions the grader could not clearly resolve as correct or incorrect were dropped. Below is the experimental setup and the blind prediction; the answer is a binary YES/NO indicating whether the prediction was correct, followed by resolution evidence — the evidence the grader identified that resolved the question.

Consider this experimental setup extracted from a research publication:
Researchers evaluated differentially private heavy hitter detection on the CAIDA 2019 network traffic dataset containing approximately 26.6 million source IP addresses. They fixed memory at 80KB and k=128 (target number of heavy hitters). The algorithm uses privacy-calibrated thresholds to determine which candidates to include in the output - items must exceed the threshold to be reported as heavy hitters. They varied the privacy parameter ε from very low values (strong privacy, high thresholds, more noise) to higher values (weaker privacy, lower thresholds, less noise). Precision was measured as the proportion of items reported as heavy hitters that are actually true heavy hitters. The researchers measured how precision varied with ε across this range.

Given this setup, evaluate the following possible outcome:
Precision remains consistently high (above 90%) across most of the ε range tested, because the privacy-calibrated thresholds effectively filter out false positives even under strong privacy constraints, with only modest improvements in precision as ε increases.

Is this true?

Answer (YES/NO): NO